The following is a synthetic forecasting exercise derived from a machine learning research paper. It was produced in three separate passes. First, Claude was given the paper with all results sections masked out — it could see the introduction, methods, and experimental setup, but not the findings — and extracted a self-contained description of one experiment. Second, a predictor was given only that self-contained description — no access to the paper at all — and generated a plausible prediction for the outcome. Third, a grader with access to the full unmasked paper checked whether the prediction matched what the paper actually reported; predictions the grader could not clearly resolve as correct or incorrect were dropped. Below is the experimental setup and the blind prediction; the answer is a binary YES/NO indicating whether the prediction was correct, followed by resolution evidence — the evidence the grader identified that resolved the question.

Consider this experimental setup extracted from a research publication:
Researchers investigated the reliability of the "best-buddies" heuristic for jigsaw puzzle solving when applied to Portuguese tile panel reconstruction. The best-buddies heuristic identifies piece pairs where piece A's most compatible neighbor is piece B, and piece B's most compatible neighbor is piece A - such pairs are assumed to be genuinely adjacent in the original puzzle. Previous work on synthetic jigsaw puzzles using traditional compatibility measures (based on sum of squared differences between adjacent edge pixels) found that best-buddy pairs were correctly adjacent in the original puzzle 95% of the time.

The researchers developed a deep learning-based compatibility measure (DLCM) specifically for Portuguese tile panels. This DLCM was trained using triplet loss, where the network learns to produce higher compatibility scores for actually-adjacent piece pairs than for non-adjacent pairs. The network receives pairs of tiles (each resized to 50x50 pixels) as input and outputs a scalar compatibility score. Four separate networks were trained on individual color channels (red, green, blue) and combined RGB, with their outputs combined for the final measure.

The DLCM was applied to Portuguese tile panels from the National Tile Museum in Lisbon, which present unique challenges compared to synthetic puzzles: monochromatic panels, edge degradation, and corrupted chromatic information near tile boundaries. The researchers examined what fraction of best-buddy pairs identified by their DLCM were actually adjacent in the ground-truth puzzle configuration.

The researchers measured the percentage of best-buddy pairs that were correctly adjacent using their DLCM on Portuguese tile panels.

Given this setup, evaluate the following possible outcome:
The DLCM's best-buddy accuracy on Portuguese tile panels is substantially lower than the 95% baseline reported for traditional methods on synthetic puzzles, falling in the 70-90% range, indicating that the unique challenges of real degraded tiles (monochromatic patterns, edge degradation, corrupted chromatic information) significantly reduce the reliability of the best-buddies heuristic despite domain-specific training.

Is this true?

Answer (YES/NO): YES